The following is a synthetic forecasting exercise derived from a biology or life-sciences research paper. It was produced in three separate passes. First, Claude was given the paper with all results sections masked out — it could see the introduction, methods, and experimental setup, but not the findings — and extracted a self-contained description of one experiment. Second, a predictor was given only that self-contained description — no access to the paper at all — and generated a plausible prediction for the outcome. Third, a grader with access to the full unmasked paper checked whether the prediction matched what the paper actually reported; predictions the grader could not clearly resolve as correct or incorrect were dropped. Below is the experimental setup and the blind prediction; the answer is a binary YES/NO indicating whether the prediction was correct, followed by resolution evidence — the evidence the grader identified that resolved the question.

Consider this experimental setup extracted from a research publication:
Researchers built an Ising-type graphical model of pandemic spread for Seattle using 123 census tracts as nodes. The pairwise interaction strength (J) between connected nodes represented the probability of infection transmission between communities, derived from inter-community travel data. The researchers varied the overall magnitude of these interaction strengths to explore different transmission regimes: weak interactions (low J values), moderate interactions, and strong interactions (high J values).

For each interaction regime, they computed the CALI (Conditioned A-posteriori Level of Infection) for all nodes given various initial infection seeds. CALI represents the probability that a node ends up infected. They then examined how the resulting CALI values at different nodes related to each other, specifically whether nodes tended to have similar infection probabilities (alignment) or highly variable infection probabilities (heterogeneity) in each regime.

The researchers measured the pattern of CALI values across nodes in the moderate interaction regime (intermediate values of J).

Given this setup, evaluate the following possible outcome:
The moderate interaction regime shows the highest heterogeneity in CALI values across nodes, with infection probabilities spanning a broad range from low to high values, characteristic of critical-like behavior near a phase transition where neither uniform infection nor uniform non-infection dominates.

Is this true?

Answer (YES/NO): NO